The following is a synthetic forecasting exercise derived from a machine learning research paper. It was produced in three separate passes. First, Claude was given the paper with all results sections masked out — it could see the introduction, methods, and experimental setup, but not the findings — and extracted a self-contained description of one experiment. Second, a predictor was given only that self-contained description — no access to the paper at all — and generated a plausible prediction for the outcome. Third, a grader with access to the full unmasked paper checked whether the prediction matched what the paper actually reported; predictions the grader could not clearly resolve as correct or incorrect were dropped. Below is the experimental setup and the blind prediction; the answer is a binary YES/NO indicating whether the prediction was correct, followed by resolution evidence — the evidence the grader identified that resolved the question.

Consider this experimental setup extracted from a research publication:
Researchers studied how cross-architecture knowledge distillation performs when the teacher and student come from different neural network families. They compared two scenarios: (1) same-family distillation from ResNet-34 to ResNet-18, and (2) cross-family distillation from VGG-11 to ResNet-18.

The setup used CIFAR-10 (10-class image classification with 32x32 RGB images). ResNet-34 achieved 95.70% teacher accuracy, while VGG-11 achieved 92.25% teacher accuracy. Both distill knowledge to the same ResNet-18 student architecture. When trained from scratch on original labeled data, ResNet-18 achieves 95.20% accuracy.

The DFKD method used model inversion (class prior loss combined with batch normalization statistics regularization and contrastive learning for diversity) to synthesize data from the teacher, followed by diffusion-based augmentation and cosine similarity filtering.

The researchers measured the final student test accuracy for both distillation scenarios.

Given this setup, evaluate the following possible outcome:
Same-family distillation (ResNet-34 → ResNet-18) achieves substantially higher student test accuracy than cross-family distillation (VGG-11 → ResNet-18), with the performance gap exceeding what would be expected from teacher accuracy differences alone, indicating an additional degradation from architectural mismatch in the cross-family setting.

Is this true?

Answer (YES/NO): NO